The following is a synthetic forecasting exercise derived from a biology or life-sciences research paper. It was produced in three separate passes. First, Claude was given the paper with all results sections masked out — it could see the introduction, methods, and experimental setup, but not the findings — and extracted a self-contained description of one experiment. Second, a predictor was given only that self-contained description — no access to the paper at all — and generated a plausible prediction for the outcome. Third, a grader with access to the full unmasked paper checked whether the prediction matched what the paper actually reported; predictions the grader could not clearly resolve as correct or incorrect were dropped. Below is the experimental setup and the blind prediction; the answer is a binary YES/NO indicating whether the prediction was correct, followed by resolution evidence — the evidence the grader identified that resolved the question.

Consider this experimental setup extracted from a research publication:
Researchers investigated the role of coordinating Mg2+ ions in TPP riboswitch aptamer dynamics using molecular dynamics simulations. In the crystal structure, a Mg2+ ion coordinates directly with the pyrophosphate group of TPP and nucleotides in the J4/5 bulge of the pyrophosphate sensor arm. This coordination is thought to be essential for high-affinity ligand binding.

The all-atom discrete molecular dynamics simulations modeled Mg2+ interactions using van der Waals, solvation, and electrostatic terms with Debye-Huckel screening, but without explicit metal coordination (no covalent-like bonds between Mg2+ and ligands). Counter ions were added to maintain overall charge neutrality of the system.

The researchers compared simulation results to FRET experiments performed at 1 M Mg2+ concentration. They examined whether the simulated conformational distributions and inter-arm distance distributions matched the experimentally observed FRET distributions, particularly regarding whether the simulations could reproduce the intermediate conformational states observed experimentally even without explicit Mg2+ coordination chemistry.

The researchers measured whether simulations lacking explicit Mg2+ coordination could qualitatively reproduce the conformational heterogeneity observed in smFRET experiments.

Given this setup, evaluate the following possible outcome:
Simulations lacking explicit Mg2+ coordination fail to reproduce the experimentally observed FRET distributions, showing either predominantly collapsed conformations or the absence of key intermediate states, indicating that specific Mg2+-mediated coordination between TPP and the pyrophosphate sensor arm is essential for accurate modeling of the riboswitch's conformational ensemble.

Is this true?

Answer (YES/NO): NO